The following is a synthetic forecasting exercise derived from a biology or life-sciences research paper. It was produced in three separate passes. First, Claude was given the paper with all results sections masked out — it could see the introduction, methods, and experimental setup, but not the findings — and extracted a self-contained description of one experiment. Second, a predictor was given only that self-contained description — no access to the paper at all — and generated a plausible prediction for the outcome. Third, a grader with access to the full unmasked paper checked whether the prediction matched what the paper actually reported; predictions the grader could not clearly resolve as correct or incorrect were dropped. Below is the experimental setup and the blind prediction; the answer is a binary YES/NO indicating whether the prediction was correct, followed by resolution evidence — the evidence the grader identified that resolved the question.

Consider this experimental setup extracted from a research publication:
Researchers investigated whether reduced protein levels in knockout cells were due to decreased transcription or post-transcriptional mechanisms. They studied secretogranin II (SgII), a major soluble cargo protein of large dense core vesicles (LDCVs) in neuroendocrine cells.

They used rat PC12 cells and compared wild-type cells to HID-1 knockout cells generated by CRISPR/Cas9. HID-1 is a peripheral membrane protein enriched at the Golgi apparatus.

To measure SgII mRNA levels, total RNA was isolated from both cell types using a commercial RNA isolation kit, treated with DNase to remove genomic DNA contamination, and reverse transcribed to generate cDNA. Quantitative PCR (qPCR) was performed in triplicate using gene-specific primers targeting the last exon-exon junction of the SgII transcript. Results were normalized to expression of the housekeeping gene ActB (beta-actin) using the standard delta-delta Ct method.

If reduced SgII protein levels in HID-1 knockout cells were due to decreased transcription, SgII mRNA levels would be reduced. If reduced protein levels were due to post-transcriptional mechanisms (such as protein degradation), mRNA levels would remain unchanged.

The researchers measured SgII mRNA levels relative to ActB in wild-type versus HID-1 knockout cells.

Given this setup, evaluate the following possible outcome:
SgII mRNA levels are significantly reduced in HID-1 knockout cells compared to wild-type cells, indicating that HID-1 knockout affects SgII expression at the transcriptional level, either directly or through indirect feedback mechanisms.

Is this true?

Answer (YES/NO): NO